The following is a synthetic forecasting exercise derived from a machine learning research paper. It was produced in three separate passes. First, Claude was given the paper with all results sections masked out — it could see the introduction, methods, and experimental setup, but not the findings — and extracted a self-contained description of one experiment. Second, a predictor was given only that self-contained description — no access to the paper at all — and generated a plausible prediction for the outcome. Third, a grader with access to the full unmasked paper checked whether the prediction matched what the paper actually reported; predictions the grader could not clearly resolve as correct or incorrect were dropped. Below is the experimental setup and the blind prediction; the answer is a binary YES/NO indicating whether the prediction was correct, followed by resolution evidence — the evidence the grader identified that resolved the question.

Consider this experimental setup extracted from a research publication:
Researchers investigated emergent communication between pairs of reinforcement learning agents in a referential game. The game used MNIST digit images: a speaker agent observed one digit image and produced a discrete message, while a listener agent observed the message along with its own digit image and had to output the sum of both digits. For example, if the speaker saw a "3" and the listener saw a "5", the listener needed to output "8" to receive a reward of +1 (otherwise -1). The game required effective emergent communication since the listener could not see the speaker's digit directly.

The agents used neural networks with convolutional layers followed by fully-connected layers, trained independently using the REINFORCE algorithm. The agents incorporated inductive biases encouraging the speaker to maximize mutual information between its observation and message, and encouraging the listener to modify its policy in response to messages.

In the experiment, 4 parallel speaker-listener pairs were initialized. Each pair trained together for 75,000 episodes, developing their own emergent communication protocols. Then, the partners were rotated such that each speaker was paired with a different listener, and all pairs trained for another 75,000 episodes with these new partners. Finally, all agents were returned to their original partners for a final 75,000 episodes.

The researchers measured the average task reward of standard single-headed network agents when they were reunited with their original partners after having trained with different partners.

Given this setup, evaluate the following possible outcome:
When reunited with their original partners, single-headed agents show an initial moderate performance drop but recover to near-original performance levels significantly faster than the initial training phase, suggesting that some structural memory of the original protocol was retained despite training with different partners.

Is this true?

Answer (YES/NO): NO